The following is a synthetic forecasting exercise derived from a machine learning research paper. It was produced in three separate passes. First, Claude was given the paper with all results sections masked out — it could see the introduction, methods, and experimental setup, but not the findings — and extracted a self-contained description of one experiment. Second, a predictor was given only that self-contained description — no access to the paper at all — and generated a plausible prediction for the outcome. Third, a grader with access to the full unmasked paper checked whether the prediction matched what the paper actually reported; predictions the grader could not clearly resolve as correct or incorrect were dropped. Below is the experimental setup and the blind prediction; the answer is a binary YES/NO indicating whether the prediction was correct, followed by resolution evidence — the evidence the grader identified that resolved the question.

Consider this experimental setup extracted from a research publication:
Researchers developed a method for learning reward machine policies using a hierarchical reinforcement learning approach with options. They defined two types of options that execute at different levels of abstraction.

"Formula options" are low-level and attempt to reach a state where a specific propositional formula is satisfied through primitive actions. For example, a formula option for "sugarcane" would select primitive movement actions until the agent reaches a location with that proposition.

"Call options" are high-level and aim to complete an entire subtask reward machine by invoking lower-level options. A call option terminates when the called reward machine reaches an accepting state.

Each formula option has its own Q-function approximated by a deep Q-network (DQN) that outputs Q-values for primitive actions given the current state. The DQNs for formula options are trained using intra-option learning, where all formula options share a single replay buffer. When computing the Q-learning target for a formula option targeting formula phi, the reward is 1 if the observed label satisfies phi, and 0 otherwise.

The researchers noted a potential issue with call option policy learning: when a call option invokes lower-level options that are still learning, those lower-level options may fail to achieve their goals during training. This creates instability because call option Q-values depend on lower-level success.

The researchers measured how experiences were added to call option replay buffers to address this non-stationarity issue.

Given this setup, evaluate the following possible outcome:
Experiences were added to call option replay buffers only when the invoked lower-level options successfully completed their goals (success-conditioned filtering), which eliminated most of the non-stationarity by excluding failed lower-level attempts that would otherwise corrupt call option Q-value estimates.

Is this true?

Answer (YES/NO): YES